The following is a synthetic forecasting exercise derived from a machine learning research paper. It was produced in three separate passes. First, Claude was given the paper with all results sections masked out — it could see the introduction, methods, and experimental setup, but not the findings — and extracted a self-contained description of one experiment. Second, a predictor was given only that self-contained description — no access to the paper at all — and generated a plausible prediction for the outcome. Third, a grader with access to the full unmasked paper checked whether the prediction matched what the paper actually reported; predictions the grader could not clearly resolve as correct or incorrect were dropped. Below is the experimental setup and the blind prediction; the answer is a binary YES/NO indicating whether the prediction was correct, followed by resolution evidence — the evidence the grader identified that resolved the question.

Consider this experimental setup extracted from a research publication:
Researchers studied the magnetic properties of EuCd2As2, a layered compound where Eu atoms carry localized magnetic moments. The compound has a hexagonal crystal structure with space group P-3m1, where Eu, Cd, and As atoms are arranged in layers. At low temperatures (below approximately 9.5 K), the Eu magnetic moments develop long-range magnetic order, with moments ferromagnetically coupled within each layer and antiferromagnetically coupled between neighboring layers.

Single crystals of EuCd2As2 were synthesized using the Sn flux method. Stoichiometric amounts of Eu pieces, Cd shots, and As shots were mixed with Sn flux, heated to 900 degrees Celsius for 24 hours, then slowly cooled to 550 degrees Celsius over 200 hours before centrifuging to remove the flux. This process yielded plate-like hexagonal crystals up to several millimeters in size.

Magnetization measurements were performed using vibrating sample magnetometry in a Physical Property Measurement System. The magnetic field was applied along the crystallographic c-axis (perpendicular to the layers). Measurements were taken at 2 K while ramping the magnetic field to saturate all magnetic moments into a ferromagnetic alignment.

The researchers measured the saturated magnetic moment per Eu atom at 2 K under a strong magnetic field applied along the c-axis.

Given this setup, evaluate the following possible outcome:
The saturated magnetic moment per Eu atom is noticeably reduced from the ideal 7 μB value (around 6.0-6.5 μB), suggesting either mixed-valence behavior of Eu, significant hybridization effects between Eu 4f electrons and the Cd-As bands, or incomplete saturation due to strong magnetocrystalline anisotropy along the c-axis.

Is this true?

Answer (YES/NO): NO